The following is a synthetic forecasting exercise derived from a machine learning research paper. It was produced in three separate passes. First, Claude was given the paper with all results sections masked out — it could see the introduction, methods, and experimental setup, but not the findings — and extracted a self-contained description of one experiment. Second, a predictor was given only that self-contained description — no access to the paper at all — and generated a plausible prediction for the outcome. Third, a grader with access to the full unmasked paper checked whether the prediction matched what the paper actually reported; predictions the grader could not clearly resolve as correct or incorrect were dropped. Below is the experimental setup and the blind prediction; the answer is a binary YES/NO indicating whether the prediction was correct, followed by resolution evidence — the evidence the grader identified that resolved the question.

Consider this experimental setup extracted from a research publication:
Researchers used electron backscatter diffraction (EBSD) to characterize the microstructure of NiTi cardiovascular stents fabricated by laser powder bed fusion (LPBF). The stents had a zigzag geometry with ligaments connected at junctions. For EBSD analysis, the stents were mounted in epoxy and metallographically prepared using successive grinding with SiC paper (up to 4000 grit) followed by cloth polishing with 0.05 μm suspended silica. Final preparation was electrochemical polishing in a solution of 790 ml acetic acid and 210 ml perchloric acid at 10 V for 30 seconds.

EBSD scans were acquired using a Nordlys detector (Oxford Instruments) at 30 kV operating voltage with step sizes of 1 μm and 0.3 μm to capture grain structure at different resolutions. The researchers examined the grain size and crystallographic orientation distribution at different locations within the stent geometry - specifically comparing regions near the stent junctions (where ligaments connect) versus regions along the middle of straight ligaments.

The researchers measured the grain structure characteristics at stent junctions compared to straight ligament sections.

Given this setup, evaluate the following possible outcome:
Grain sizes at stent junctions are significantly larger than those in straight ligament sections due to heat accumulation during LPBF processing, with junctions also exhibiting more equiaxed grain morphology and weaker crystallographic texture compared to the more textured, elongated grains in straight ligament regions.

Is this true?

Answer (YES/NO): NO